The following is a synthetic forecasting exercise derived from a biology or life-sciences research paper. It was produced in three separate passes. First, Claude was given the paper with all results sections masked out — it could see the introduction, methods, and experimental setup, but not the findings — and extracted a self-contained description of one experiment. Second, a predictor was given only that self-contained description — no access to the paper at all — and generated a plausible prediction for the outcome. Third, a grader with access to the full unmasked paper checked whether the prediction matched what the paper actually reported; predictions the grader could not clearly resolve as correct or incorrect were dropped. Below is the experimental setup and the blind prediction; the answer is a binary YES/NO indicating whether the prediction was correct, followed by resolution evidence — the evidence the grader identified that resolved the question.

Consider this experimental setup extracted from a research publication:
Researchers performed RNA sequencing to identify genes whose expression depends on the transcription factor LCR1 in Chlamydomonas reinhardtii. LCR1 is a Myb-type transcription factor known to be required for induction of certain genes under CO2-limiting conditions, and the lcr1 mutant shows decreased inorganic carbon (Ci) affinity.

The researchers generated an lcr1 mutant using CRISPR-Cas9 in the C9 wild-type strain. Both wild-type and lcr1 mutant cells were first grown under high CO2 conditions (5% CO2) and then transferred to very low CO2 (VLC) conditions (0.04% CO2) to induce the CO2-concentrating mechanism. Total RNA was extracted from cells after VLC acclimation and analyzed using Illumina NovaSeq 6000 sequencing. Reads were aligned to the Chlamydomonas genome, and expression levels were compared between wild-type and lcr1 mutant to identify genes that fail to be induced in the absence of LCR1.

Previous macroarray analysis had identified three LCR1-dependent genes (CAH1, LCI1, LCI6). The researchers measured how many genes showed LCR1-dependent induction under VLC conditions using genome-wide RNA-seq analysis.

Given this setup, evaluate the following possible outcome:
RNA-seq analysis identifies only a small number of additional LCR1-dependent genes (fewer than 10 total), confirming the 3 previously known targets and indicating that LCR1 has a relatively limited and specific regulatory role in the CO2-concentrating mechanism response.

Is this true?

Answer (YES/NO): NO